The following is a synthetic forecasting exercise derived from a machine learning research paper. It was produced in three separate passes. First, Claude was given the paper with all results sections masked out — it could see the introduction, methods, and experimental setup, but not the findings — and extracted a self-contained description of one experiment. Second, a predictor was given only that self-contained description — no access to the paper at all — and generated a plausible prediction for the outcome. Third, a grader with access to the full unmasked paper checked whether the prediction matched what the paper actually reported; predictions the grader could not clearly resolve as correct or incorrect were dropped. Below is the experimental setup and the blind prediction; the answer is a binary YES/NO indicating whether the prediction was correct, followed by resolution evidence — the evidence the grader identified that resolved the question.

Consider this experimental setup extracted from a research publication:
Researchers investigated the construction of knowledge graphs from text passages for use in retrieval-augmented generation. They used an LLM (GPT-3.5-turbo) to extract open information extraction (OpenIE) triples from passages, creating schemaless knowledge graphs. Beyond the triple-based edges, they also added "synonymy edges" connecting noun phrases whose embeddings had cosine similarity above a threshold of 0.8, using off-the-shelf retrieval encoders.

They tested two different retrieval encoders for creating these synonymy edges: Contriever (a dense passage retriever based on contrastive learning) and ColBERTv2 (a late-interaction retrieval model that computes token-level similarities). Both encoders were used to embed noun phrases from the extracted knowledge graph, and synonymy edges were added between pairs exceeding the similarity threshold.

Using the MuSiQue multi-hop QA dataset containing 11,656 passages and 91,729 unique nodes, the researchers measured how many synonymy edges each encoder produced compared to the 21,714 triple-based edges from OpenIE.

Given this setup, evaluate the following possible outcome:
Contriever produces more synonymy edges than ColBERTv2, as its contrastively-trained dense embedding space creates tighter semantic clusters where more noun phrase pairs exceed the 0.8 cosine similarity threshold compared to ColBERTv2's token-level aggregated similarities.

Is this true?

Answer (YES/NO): NO